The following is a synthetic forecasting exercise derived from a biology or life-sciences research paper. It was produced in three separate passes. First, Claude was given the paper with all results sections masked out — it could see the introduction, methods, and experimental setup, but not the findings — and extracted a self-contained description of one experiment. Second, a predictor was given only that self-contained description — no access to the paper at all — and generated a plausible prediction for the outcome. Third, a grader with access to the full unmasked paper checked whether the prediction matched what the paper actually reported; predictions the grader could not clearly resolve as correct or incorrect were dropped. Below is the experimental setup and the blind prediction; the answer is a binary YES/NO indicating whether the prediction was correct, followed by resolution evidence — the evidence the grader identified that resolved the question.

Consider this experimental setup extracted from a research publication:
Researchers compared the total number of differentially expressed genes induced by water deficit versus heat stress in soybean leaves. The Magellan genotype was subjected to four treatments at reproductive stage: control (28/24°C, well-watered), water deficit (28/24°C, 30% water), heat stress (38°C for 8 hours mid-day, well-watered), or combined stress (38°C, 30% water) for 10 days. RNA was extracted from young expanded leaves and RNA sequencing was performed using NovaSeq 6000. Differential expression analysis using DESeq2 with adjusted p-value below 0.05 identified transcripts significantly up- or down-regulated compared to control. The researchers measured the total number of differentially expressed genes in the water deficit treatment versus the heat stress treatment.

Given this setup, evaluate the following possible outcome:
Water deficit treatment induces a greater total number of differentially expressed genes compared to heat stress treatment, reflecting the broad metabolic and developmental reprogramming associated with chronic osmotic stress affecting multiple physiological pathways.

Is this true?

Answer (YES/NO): NO